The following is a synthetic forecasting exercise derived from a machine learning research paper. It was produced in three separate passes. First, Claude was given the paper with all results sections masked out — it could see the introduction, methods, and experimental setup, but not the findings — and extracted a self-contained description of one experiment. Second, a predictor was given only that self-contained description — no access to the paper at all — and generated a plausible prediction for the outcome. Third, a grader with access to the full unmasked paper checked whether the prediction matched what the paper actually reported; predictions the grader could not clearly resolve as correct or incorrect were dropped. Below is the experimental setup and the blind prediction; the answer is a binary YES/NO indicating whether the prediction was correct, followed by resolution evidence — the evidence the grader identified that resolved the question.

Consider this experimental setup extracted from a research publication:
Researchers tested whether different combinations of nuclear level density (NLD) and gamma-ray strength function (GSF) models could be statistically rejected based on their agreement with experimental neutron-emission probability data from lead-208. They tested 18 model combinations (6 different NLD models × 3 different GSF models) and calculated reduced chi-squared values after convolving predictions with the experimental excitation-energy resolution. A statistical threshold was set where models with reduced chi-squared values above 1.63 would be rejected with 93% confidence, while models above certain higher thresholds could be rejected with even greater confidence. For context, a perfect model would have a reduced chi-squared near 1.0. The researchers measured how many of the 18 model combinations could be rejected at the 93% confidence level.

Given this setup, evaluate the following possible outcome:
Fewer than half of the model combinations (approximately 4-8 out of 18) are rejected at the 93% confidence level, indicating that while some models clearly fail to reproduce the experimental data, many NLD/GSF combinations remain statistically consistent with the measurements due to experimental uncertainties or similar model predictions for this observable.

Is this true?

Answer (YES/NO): YES